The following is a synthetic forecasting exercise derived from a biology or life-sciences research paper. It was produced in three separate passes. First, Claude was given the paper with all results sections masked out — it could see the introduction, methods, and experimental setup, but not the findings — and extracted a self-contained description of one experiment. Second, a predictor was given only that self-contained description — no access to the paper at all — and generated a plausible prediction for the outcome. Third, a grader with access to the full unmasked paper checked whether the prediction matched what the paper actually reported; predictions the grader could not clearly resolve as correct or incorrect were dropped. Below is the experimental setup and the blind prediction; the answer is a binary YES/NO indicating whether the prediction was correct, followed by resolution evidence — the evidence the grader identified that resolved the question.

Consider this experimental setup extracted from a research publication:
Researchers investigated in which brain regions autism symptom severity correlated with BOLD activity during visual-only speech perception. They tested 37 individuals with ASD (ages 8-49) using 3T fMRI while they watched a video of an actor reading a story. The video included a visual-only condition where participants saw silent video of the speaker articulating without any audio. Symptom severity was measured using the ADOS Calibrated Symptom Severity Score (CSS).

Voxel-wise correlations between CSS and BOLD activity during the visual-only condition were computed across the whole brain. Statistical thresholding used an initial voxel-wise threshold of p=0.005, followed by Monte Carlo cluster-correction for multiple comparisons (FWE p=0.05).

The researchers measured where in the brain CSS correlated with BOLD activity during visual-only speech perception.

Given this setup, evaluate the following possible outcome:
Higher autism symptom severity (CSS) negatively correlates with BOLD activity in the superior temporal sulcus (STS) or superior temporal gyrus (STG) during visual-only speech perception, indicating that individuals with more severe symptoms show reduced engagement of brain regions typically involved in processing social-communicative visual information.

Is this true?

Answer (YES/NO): YES